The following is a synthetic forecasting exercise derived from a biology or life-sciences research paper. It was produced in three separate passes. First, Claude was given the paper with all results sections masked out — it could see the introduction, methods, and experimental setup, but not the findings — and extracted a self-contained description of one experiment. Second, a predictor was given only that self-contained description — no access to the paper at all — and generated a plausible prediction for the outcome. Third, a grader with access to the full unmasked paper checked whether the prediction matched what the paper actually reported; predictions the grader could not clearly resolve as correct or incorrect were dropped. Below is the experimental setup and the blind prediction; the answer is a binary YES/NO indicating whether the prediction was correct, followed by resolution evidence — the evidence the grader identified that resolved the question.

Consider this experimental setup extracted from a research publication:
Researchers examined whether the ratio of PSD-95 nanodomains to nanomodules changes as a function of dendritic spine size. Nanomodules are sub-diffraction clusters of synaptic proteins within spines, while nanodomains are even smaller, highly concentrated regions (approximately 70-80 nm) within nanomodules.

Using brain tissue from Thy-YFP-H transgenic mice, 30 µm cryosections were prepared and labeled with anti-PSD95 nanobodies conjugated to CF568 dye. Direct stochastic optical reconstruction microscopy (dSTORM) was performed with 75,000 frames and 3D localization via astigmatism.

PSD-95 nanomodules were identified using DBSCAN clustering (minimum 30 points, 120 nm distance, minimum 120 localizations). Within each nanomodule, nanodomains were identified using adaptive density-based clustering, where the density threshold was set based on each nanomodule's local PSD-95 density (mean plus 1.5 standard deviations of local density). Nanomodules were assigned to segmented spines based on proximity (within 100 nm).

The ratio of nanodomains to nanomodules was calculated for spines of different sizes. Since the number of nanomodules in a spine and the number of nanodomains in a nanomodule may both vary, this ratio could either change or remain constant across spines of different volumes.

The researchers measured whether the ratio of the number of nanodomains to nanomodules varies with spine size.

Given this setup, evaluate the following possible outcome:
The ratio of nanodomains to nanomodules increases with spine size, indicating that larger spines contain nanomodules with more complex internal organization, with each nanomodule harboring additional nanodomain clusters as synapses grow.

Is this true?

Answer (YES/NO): NO